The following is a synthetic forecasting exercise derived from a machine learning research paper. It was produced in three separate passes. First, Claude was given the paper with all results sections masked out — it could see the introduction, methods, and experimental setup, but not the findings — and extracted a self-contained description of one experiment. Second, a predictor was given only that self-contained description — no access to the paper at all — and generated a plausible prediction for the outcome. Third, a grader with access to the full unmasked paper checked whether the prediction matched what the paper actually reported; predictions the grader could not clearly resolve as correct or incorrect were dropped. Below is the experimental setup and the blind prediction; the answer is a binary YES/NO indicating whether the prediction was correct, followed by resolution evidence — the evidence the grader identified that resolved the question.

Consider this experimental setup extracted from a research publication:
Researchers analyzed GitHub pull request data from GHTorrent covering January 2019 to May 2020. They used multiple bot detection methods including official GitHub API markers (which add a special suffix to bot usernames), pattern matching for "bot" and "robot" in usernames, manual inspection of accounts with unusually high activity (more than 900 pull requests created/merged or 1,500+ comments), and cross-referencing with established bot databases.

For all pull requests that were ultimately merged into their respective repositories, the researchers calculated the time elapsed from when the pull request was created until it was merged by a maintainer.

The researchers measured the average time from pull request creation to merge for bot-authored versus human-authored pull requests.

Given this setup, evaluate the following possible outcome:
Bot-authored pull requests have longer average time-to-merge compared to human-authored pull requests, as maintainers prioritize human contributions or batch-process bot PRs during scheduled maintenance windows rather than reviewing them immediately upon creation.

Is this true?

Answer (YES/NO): YES